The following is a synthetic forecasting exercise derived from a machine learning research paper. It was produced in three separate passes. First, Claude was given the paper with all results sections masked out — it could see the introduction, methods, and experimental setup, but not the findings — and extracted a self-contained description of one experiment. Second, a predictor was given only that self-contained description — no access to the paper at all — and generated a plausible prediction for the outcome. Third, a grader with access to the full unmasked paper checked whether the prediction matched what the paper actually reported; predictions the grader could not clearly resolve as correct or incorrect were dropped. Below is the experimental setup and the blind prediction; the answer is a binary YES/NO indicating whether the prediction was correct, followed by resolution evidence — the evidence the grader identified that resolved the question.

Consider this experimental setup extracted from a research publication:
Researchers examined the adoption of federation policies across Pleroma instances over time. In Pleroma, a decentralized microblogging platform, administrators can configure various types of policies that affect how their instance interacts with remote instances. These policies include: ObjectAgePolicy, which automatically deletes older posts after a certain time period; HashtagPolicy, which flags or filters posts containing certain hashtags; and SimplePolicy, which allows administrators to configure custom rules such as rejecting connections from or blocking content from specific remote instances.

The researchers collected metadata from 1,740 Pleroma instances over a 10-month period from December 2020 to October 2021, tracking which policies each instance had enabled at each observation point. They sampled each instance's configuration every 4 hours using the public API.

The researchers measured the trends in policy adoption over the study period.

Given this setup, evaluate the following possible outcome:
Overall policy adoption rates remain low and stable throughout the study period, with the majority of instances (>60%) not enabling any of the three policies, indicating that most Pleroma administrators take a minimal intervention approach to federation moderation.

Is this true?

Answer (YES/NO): NO